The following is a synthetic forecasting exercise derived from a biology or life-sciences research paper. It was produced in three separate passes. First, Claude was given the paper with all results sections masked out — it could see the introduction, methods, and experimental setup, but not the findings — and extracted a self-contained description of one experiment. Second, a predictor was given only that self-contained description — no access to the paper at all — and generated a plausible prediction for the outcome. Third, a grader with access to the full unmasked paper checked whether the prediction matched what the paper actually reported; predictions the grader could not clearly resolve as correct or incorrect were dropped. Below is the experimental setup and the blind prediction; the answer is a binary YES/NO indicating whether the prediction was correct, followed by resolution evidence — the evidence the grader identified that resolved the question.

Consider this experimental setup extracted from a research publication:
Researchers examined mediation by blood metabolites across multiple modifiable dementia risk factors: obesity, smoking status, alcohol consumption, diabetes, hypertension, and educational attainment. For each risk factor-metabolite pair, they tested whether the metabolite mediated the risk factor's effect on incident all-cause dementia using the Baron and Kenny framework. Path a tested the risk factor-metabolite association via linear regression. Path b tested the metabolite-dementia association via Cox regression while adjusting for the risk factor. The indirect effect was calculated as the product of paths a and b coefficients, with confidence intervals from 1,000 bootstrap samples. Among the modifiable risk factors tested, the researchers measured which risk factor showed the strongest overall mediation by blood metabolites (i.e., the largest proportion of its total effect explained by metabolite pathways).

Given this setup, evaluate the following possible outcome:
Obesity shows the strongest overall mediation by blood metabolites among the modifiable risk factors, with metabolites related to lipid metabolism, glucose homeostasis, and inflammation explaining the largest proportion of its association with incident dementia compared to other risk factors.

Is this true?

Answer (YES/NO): YES